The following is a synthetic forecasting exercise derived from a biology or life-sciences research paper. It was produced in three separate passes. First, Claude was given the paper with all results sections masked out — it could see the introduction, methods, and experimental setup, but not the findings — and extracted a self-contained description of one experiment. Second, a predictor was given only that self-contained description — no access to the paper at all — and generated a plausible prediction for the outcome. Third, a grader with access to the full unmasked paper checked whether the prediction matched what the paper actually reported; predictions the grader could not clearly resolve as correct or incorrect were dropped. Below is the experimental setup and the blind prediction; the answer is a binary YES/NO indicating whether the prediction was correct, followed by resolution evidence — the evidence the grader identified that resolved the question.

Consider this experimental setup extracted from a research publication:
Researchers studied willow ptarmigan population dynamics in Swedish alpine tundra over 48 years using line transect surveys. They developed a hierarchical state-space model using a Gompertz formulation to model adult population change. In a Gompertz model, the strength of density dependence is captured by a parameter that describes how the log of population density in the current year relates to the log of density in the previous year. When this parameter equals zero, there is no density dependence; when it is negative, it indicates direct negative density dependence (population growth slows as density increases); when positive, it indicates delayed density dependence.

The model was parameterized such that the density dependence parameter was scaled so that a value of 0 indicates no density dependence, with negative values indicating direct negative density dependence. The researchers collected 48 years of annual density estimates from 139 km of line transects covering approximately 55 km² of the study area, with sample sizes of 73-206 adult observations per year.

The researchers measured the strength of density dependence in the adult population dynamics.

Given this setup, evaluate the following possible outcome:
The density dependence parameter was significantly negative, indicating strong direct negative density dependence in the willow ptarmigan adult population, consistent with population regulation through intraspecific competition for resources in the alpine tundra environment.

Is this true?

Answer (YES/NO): NO